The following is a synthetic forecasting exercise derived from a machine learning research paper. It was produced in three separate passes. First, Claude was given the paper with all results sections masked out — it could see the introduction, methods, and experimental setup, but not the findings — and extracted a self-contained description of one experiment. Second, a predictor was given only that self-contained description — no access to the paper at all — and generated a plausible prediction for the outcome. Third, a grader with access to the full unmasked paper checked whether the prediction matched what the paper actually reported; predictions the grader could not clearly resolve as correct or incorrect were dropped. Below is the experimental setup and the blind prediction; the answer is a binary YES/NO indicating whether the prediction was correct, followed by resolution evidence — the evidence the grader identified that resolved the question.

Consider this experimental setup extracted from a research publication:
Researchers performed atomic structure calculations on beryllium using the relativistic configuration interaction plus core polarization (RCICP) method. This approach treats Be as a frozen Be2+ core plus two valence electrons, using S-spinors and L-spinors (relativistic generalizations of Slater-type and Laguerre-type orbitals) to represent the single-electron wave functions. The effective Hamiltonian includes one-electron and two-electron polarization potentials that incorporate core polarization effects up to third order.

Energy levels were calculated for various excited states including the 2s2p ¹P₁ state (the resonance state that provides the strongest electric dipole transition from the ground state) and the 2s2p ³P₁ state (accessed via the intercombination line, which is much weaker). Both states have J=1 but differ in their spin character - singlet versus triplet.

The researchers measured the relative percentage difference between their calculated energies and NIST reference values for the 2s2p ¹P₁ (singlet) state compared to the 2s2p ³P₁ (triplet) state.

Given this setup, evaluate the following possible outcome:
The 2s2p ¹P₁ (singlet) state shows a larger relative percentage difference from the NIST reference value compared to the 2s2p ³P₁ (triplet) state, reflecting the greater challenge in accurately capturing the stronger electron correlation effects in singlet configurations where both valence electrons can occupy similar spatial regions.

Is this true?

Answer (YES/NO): YES